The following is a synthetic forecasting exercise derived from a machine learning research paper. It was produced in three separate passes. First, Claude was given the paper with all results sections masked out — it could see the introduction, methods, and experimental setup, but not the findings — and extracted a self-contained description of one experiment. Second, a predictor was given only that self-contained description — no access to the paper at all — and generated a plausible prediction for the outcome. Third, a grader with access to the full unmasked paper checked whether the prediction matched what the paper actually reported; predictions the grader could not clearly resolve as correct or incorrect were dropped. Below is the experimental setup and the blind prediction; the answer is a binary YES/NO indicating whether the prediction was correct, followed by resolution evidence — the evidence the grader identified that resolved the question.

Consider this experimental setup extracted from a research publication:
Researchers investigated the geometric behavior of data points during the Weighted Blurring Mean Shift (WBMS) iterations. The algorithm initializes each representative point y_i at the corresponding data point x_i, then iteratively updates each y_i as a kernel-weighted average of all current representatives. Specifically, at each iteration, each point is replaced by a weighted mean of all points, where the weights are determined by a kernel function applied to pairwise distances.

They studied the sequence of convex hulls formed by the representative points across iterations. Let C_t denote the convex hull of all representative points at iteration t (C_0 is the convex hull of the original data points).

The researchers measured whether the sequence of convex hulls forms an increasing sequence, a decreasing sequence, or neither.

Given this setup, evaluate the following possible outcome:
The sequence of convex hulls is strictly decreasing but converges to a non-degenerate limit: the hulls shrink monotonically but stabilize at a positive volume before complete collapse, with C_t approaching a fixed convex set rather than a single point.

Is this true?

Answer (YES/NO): NO